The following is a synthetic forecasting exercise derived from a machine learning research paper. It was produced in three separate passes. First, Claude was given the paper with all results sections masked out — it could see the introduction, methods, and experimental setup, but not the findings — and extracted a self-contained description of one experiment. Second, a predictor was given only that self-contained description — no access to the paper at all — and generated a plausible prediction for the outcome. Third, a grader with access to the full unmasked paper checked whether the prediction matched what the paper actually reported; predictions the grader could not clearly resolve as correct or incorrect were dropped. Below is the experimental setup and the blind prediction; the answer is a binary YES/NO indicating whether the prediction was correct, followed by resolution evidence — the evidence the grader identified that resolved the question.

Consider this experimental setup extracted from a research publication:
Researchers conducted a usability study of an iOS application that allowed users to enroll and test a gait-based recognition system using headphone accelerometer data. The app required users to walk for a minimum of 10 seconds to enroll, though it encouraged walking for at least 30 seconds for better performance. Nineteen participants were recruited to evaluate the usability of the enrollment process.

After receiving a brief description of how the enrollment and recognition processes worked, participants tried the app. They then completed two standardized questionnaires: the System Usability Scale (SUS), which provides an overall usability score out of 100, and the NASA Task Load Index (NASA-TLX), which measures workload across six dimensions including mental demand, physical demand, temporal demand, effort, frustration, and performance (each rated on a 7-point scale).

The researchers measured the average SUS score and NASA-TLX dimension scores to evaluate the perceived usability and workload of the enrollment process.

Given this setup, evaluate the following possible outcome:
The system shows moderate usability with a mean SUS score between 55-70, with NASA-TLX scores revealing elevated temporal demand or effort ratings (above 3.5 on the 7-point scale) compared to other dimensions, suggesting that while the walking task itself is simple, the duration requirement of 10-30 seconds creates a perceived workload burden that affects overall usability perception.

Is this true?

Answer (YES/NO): NO